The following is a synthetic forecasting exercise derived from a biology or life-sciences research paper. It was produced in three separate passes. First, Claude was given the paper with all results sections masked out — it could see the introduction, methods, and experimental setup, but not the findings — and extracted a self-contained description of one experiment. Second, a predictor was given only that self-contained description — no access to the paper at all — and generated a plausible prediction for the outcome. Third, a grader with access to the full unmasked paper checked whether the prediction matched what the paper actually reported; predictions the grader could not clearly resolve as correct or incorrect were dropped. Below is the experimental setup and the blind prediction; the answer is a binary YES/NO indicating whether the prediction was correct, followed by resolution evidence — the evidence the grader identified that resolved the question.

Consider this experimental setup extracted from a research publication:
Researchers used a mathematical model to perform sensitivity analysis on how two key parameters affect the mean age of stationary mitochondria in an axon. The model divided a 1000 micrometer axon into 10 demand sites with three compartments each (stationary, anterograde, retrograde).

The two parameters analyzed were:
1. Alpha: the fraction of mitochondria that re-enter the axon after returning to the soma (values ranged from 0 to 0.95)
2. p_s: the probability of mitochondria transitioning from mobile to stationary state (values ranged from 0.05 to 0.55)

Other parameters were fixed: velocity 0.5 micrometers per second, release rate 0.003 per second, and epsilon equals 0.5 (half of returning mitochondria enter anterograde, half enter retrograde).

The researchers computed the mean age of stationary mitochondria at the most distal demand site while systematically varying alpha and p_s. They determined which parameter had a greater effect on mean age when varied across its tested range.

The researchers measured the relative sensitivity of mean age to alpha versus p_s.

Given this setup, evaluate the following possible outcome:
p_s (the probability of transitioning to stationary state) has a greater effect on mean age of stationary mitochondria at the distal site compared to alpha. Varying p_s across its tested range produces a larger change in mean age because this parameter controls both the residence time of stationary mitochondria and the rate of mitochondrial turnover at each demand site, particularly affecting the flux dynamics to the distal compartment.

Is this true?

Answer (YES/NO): NO